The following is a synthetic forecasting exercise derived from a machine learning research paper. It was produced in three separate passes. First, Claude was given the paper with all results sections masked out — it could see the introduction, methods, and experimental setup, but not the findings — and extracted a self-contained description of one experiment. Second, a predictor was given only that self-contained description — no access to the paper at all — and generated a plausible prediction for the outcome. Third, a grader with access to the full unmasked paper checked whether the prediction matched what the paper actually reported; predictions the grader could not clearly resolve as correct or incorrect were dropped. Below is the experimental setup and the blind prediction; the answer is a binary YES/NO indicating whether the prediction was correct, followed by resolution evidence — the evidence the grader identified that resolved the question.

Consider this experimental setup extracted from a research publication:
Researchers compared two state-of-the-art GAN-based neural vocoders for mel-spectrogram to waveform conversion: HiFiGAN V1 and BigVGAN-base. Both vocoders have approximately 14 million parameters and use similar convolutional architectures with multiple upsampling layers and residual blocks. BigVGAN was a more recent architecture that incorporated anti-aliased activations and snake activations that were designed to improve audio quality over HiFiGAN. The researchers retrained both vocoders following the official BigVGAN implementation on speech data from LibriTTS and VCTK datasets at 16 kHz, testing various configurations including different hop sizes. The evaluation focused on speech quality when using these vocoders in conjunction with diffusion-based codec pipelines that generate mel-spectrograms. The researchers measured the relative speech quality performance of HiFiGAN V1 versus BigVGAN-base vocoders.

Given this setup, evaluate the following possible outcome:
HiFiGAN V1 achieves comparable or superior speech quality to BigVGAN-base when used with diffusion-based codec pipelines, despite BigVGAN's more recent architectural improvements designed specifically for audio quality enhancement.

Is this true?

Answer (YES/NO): YES